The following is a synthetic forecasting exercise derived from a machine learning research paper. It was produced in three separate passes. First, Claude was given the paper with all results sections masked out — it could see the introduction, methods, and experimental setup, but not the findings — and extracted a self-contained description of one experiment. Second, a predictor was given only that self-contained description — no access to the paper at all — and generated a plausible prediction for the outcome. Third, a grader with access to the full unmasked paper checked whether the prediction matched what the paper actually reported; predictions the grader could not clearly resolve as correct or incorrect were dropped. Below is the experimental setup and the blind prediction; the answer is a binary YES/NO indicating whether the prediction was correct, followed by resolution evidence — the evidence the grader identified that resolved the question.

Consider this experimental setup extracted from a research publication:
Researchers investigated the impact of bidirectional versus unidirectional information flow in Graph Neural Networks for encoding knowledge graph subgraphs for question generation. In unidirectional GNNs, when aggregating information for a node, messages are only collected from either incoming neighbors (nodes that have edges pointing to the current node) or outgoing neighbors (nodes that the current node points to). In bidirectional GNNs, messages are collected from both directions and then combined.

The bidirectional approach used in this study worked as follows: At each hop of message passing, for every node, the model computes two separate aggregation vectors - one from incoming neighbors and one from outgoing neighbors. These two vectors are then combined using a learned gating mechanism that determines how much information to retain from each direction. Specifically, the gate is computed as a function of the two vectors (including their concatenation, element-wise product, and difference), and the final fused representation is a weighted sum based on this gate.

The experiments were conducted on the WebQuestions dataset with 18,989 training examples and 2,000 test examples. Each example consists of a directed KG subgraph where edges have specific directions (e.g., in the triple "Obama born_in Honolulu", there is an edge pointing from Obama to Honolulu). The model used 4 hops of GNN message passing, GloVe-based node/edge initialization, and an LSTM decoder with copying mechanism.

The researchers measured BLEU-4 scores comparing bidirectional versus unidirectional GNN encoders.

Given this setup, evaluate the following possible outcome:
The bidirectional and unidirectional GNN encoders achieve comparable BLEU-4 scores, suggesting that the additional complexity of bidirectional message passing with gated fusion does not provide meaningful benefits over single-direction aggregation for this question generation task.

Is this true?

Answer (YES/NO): NO